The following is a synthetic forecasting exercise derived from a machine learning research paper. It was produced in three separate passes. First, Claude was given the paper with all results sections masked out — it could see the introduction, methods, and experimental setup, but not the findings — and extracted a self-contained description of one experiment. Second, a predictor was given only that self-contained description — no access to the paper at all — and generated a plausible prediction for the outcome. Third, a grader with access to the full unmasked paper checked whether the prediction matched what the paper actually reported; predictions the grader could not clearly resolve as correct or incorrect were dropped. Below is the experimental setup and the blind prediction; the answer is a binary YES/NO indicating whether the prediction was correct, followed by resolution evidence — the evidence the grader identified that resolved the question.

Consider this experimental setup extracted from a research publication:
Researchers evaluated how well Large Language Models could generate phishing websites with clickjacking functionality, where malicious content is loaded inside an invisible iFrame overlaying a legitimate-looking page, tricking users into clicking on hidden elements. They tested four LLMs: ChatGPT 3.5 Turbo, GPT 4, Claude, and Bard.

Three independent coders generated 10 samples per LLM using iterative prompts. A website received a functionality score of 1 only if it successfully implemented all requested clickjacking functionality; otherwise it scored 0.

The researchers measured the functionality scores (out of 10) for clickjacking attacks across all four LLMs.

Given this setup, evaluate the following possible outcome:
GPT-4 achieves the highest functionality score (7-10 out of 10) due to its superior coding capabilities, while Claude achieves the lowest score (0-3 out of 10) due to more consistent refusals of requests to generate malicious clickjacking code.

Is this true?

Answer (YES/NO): NO